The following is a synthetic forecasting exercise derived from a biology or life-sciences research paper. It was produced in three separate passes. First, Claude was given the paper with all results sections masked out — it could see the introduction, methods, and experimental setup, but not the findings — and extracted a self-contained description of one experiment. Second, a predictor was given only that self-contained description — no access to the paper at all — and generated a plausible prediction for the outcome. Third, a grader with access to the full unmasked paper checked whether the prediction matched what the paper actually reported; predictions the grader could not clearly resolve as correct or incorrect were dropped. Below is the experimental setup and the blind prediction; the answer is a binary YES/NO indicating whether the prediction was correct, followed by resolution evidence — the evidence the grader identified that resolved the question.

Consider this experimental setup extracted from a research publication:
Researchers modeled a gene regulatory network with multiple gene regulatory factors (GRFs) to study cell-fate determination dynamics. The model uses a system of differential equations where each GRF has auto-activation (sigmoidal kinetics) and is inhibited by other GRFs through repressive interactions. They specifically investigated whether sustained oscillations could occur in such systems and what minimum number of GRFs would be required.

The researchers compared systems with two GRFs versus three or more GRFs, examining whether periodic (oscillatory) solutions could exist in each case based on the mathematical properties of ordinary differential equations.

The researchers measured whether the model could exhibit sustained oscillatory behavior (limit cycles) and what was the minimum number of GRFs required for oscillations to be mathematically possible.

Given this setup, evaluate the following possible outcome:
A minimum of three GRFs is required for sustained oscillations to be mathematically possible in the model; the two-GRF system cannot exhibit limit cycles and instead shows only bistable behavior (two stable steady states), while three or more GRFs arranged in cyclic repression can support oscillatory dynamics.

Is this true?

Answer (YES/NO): YES